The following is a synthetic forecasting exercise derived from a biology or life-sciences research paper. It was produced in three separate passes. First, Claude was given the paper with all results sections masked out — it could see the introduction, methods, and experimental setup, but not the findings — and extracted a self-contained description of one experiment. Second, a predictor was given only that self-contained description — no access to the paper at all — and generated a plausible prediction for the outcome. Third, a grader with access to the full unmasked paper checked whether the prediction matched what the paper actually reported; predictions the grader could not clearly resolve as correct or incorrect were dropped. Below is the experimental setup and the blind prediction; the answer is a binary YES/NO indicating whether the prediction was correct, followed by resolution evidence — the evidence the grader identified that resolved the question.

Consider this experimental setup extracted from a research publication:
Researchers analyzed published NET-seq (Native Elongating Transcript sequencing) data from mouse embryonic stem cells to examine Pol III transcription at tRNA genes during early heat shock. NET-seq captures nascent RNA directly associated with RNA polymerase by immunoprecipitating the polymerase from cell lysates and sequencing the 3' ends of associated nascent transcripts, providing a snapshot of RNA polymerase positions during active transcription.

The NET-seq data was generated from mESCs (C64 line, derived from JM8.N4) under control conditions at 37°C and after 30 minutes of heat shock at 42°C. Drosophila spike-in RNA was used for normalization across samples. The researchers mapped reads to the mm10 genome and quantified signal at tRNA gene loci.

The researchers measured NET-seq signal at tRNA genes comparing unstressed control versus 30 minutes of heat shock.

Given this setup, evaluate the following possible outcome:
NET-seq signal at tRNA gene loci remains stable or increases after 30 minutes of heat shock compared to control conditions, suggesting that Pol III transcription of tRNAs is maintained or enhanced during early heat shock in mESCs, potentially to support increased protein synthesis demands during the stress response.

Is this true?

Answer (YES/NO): NO